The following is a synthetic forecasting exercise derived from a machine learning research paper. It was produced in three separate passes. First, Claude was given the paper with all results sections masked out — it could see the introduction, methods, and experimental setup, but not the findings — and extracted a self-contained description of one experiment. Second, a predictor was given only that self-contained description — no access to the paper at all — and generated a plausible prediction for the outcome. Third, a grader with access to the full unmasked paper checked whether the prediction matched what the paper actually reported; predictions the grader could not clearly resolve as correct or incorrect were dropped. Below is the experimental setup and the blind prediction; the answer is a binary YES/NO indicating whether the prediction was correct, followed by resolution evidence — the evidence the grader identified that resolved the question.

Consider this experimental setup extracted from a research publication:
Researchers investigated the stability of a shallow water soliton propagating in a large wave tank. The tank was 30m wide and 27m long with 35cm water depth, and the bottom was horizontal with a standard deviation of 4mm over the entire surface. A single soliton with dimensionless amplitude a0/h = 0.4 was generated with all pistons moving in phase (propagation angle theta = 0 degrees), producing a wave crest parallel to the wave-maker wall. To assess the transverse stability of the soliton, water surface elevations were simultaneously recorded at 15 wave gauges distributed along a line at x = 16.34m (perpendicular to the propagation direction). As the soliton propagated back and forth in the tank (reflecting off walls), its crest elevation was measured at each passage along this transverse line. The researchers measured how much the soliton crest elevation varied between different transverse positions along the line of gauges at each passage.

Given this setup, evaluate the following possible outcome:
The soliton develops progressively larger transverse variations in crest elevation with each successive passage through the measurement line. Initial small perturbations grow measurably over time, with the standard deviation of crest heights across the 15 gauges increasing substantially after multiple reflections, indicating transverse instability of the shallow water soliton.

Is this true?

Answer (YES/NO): NO